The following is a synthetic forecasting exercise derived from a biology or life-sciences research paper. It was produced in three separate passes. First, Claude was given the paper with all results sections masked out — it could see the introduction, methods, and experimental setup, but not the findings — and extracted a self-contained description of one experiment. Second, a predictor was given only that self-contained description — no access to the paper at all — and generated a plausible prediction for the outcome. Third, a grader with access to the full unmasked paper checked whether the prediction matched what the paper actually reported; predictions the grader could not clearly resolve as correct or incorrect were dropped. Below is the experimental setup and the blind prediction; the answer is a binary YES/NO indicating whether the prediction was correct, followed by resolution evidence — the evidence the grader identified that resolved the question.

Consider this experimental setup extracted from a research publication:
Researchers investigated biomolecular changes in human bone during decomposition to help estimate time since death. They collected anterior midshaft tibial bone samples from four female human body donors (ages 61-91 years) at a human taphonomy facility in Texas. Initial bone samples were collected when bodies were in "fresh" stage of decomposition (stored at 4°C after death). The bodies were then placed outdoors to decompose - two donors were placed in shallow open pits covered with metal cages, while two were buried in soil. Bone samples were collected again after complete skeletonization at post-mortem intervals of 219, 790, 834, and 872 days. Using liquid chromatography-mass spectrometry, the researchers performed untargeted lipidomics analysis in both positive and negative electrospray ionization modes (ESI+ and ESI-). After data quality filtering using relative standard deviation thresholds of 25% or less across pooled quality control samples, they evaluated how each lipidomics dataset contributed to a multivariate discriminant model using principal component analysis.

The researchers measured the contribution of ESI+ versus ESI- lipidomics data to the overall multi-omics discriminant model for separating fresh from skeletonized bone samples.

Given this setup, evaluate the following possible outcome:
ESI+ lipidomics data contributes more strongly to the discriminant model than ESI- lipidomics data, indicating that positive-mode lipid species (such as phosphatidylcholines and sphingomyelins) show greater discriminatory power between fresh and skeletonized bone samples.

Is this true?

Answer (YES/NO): NO